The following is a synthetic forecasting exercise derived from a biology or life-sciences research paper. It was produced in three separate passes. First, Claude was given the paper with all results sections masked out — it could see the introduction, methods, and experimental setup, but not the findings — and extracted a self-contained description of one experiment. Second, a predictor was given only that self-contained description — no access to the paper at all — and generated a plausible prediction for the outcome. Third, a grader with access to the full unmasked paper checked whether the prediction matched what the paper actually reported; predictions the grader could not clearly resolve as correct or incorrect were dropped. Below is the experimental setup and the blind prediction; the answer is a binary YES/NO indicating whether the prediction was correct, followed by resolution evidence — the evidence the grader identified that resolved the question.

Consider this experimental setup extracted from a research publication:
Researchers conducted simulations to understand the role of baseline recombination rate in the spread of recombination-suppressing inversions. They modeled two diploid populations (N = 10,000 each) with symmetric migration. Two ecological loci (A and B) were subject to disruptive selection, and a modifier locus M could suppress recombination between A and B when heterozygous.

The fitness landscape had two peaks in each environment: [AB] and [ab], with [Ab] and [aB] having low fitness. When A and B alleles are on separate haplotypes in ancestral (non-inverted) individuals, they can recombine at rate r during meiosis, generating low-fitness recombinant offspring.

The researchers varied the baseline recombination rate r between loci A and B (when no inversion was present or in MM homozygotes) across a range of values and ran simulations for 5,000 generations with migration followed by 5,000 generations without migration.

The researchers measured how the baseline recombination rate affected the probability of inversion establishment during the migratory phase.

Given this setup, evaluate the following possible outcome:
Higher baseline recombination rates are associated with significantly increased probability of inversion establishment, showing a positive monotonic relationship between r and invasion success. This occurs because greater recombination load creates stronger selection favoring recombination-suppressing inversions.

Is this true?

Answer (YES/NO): YES